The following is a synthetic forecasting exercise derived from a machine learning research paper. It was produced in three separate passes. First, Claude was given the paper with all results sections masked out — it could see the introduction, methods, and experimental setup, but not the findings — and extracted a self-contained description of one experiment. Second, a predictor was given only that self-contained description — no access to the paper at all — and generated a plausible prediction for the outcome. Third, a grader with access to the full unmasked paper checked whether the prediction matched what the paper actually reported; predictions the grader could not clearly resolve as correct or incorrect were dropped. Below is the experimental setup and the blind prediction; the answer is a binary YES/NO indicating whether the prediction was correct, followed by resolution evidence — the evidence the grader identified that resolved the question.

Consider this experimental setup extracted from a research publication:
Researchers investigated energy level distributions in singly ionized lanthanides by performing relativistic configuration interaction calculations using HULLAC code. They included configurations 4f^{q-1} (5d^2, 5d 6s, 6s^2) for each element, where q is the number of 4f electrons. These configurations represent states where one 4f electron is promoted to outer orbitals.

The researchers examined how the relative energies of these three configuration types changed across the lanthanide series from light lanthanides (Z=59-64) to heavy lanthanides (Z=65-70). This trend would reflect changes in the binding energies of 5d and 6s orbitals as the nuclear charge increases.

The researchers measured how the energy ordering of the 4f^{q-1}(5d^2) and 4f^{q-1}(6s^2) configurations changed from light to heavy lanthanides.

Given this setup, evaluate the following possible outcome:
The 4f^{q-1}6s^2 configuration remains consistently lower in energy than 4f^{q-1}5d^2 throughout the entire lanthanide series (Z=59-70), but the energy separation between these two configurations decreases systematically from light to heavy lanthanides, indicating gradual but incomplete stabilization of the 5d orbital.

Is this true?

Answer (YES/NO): NO